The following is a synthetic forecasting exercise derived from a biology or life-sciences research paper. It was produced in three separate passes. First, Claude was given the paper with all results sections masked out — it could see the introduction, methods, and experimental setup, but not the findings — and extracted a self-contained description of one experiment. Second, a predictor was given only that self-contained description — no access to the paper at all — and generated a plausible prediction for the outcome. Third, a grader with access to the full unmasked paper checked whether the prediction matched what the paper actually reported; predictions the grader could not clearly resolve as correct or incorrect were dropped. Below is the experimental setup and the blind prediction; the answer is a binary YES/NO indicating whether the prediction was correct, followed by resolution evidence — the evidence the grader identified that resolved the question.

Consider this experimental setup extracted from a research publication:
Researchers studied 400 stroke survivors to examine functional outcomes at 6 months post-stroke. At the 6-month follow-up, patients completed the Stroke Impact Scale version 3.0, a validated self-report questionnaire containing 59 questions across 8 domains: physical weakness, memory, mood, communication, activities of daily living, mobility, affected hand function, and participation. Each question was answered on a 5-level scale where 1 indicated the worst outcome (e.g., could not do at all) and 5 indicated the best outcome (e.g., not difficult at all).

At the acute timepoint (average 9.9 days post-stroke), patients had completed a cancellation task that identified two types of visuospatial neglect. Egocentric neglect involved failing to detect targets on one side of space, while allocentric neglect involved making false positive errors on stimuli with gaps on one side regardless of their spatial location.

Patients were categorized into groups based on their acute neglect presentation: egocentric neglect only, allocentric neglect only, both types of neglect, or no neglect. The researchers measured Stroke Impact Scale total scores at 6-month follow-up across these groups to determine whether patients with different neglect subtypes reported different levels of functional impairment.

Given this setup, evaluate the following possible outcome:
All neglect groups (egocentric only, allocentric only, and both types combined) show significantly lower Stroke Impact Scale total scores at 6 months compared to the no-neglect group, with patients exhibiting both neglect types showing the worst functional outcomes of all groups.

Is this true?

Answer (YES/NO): NO